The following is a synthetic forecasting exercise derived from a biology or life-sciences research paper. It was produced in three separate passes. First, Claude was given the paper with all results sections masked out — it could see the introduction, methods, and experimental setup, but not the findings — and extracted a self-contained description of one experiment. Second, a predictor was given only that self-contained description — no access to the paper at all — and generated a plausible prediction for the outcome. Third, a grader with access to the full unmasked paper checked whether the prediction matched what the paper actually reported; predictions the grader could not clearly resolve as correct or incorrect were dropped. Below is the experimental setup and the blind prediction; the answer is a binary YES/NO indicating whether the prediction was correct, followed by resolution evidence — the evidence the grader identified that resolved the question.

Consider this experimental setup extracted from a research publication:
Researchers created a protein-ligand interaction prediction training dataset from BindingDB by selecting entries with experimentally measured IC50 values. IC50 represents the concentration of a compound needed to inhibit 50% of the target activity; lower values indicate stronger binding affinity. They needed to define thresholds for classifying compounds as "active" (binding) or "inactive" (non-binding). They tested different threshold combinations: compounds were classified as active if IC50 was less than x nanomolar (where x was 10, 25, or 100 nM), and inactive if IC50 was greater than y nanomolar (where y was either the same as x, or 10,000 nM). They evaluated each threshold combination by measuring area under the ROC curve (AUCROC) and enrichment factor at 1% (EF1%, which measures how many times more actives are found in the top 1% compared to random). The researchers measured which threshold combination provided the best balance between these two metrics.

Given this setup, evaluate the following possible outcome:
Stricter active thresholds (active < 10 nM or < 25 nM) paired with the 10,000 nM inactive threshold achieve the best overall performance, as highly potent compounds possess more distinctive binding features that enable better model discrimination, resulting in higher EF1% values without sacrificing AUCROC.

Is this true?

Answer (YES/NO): NO